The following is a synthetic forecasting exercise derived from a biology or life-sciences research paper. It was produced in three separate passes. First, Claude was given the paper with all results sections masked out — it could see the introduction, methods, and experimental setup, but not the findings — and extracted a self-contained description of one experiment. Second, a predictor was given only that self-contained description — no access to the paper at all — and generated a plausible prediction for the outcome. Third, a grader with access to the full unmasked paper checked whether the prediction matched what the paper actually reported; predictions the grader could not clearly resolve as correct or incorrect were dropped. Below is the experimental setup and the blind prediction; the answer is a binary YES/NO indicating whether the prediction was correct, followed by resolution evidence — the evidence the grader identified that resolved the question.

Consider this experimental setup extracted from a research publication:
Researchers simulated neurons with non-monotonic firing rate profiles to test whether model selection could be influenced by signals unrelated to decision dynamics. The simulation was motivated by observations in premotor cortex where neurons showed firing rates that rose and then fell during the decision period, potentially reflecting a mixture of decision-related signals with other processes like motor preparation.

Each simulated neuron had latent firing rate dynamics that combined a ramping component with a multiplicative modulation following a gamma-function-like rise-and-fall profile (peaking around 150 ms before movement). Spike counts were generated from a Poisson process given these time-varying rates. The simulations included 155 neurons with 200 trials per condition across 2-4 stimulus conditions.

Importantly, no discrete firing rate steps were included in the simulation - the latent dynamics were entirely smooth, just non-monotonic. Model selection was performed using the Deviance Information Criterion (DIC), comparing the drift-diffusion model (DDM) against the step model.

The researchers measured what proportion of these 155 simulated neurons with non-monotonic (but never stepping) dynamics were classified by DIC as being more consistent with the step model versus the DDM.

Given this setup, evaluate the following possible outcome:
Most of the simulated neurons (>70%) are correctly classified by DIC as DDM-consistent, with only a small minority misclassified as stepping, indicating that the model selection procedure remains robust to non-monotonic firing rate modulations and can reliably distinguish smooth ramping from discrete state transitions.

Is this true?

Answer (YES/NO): NO